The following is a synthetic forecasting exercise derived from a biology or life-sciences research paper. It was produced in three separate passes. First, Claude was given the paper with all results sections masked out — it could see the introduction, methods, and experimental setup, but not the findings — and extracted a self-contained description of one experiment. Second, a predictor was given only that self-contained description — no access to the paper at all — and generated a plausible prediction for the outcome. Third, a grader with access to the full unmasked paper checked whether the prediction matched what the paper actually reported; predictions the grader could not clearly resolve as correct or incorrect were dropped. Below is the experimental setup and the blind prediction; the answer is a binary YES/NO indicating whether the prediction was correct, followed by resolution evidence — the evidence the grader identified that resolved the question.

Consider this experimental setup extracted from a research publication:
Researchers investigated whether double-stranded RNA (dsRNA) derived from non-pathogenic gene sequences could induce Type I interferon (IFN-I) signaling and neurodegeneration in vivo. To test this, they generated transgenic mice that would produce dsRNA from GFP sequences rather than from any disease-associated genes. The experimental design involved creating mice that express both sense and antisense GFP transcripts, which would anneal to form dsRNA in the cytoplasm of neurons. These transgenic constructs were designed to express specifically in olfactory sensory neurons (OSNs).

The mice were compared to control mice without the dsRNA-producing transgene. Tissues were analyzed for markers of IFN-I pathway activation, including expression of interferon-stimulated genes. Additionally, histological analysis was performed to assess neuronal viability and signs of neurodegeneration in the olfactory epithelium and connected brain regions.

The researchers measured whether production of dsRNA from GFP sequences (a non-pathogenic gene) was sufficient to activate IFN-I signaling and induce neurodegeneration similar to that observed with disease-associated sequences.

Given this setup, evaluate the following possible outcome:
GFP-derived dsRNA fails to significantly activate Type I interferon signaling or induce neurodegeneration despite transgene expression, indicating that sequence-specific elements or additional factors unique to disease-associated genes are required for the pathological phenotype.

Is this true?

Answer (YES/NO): NO